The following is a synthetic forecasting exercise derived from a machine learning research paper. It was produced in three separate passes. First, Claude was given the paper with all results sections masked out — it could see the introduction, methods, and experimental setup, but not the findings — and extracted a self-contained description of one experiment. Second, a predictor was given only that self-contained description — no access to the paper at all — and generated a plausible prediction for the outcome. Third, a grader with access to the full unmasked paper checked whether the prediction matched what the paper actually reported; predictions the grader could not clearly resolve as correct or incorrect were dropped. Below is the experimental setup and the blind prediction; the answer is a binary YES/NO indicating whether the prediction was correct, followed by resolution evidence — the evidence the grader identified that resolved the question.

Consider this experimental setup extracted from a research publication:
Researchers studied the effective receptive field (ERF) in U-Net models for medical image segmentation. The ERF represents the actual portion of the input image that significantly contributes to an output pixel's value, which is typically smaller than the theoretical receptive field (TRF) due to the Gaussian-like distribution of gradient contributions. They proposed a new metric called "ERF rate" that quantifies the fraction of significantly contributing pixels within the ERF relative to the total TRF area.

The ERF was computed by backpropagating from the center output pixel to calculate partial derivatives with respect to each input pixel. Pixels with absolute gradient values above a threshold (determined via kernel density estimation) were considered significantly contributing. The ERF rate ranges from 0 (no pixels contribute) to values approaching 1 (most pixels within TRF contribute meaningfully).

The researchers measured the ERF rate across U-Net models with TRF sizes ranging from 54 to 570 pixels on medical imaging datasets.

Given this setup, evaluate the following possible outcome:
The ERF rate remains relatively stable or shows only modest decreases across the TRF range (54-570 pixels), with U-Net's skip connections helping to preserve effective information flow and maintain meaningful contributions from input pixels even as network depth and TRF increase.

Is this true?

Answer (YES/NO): NO